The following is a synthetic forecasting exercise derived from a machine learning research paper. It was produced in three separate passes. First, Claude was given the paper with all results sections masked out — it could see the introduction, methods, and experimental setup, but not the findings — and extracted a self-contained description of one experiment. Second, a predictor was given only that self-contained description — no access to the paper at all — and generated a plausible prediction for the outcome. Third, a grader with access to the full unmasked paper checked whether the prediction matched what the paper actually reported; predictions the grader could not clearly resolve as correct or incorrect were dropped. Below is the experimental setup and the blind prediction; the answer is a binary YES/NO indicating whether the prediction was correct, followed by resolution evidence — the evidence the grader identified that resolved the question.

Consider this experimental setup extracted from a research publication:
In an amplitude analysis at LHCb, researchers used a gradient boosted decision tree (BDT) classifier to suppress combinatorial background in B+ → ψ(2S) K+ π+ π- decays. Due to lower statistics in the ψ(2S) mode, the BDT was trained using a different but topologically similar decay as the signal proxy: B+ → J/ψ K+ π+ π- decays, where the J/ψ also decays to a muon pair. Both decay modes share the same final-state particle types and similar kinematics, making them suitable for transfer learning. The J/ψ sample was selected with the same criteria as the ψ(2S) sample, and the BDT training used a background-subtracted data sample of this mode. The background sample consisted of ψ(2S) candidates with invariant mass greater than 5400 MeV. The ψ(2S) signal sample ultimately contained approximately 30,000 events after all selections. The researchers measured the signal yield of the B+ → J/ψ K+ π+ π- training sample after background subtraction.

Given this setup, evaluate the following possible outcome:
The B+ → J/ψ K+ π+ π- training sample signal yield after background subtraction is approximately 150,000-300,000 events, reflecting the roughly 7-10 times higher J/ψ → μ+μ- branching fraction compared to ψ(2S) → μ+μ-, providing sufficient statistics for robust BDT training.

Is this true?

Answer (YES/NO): NO